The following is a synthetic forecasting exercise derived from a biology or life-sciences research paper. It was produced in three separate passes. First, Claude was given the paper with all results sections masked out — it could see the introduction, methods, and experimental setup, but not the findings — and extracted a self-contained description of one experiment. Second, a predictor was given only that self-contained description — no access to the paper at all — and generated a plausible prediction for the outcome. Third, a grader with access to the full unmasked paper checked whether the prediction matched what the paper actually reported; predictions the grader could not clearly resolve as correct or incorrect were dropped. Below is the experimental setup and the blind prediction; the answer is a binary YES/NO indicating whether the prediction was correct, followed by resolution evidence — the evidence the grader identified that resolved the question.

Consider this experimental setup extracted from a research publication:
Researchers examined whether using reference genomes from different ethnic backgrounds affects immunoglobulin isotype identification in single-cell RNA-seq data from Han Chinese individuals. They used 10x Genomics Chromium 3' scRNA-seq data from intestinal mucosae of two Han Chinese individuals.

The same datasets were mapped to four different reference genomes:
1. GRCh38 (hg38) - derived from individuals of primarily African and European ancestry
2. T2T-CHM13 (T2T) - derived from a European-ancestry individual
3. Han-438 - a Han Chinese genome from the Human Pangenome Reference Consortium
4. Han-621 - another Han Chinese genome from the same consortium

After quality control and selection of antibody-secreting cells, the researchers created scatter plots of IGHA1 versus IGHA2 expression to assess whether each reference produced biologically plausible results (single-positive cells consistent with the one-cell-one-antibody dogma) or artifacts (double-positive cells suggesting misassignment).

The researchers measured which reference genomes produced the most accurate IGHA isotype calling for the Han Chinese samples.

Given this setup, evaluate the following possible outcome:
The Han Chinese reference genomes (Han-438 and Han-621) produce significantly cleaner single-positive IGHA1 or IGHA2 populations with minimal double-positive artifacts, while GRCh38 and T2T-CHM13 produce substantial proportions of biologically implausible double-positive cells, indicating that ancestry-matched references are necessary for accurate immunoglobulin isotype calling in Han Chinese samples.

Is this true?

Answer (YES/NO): NO